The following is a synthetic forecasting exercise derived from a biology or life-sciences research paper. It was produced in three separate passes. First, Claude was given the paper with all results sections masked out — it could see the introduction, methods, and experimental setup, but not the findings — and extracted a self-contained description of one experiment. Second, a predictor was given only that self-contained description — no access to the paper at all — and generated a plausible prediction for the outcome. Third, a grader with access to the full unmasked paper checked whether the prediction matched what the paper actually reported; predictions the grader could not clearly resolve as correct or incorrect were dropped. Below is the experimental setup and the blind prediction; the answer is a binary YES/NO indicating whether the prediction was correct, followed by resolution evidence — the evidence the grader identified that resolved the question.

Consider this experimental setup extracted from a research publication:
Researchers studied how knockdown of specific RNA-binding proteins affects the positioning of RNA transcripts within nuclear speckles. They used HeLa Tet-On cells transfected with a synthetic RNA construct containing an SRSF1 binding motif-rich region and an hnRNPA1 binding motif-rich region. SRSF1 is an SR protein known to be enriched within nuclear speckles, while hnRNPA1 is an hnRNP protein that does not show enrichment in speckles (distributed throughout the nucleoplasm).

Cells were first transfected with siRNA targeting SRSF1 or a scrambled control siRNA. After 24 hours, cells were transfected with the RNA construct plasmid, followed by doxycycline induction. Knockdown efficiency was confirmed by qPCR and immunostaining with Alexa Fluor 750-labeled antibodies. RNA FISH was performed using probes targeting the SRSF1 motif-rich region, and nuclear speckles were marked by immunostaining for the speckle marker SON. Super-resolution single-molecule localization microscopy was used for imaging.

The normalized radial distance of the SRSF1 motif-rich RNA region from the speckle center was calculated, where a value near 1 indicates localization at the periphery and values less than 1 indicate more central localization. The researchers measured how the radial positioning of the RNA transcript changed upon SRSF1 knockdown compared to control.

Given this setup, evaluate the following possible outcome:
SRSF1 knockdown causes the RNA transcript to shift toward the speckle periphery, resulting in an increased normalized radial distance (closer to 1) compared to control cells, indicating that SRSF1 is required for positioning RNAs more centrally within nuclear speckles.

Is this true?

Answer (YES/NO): YES